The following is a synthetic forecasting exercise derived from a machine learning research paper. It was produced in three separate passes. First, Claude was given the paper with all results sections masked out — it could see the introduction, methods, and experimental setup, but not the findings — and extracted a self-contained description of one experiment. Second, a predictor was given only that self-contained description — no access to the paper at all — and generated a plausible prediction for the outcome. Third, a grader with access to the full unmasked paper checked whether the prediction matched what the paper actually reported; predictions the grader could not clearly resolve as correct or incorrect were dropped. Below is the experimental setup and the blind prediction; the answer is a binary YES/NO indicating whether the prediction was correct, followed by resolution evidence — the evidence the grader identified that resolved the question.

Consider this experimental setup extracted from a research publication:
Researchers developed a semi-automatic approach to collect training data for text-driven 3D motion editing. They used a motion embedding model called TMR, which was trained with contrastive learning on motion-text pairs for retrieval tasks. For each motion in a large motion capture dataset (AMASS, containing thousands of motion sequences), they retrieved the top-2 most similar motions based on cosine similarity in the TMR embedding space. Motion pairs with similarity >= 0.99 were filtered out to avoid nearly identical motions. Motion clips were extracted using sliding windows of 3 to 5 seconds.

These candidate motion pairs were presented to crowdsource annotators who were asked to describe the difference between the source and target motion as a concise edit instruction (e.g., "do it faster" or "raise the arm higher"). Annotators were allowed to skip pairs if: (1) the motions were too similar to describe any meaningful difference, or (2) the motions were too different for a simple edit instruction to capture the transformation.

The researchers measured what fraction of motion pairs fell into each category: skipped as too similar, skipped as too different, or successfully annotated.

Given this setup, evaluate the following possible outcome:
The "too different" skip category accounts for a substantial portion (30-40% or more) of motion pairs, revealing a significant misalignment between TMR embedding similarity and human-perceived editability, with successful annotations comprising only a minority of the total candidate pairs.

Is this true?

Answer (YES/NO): YES